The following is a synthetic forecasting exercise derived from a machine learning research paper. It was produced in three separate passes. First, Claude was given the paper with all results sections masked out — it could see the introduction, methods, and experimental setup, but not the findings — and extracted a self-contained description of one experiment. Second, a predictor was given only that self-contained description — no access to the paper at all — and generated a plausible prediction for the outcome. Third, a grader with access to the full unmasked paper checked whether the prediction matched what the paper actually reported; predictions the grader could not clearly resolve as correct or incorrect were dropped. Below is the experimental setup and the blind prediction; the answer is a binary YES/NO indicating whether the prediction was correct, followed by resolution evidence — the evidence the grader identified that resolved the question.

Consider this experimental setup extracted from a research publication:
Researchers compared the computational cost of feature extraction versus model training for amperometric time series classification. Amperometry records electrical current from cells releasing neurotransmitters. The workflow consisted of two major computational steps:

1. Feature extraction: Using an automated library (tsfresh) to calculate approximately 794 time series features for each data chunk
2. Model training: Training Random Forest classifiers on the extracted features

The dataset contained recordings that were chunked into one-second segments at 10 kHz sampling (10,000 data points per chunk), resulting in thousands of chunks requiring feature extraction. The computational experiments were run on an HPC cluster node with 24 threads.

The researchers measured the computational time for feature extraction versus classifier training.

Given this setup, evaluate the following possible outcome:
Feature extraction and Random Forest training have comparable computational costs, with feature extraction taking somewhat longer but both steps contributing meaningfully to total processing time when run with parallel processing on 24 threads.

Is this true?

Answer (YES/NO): NO